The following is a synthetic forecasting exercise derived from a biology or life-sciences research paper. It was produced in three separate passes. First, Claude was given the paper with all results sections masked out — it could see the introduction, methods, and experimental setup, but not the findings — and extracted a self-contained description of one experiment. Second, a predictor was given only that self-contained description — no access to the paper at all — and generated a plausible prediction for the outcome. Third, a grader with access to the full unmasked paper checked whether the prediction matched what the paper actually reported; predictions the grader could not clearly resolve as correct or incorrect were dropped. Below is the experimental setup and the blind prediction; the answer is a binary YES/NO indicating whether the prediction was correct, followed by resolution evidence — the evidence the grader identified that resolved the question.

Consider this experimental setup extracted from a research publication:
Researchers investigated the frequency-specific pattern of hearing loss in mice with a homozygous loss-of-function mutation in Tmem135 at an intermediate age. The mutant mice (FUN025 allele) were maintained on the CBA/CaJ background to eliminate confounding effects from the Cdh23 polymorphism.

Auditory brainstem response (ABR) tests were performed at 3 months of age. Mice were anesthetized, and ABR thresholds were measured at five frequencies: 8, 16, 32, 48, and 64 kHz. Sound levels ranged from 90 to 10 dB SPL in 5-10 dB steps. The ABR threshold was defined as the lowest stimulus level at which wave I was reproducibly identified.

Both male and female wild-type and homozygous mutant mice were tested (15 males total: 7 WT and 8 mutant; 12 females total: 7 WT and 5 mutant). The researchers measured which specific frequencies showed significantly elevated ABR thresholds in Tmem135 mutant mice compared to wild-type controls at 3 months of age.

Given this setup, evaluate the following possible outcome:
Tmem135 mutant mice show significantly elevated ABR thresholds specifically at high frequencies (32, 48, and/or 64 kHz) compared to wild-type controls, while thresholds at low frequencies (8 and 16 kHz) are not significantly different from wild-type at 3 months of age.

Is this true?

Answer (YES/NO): NO